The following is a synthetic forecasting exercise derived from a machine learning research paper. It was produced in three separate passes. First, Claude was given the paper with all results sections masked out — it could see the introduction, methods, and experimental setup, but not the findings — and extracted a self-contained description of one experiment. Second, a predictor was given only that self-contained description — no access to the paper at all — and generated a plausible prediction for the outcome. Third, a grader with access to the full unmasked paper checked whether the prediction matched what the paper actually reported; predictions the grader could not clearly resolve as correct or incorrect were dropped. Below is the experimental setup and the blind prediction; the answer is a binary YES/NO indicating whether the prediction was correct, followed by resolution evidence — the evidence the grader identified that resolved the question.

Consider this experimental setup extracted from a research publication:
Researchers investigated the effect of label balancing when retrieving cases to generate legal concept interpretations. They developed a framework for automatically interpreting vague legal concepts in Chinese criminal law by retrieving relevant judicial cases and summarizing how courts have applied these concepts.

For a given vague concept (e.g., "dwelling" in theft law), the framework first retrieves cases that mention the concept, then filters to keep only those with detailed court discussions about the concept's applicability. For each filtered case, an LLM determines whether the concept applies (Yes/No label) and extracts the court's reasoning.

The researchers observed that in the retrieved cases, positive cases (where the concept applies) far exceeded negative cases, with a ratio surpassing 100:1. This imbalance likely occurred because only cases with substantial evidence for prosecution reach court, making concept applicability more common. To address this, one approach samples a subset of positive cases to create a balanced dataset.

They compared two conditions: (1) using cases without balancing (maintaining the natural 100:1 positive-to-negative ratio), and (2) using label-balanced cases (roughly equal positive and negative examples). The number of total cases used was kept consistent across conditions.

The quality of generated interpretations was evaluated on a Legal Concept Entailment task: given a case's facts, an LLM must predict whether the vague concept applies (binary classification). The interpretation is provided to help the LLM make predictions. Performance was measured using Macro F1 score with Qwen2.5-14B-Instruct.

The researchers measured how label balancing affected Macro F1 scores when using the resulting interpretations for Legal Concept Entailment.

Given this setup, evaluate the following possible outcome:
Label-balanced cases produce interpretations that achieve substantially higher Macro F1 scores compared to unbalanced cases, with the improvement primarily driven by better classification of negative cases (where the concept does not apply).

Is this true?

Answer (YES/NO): NO